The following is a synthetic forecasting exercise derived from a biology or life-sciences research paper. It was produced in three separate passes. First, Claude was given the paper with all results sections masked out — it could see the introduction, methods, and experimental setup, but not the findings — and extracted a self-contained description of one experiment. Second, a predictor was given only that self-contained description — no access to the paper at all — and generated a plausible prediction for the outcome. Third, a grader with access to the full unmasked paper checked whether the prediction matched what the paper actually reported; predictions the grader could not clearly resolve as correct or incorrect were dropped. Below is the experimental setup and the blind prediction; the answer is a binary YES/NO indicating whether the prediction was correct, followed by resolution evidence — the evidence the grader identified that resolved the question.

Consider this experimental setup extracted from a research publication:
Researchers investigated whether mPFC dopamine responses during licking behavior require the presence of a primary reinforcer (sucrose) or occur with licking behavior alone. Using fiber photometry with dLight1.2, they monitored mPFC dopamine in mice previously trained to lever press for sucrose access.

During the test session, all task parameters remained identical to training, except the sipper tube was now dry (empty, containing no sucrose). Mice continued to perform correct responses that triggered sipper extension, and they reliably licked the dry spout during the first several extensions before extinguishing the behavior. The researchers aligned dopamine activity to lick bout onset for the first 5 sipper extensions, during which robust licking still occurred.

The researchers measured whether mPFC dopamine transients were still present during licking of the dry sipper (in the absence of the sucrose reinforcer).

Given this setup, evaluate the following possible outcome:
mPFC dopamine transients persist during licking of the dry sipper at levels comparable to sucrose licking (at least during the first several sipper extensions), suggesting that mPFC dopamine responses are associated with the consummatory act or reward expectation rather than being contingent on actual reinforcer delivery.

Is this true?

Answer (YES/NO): YES